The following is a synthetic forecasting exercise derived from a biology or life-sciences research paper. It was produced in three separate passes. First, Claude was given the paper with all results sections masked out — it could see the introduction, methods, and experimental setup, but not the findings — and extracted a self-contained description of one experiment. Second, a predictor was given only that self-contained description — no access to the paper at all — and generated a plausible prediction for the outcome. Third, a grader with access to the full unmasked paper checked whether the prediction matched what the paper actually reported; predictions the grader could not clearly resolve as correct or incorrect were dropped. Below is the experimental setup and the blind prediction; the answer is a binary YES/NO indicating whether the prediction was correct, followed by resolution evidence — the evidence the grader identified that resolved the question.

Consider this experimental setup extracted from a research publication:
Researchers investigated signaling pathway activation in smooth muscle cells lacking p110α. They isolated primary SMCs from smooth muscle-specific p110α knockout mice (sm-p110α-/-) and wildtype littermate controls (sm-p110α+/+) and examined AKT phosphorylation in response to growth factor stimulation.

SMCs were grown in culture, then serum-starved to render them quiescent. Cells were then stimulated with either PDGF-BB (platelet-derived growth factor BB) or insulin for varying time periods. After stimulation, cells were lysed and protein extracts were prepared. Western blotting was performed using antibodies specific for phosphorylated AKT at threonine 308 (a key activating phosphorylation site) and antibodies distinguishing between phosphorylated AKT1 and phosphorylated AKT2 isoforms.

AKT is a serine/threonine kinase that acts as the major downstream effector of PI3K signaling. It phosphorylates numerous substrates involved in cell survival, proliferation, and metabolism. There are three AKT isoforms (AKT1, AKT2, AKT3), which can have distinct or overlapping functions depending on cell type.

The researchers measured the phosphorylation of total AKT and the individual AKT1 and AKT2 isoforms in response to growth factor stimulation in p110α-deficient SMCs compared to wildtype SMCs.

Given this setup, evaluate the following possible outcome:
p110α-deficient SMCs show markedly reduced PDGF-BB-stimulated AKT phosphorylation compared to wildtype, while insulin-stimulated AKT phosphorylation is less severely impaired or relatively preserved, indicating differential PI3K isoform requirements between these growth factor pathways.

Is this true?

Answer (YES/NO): NO